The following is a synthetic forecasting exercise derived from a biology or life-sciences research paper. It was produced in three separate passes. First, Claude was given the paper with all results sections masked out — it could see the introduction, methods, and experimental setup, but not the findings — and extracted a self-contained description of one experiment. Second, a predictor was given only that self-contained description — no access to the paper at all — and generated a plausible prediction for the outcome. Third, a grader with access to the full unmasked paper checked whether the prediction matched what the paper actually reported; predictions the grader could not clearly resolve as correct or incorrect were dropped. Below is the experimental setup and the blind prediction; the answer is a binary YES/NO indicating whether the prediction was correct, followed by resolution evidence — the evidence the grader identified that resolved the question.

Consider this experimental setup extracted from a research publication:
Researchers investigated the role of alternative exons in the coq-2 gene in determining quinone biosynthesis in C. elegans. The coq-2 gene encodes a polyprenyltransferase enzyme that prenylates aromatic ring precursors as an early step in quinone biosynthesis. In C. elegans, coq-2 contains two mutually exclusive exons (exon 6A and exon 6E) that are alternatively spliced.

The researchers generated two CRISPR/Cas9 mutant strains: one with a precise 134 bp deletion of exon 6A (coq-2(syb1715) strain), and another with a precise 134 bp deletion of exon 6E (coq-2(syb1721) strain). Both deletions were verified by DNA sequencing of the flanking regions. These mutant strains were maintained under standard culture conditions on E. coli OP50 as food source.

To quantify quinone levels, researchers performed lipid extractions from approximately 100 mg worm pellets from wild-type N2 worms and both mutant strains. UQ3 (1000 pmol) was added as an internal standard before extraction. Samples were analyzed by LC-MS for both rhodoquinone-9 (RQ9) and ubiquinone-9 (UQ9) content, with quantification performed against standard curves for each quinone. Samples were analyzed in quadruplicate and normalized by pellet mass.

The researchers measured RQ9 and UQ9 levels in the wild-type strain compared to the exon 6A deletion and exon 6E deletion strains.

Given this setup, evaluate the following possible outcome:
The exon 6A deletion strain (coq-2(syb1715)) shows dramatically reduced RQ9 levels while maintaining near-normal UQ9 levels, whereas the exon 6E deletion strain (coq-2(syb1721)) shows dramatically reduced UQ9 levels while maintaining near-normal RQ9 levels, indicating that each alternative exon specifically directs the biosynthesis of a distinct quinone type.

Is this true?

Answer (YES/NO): NO